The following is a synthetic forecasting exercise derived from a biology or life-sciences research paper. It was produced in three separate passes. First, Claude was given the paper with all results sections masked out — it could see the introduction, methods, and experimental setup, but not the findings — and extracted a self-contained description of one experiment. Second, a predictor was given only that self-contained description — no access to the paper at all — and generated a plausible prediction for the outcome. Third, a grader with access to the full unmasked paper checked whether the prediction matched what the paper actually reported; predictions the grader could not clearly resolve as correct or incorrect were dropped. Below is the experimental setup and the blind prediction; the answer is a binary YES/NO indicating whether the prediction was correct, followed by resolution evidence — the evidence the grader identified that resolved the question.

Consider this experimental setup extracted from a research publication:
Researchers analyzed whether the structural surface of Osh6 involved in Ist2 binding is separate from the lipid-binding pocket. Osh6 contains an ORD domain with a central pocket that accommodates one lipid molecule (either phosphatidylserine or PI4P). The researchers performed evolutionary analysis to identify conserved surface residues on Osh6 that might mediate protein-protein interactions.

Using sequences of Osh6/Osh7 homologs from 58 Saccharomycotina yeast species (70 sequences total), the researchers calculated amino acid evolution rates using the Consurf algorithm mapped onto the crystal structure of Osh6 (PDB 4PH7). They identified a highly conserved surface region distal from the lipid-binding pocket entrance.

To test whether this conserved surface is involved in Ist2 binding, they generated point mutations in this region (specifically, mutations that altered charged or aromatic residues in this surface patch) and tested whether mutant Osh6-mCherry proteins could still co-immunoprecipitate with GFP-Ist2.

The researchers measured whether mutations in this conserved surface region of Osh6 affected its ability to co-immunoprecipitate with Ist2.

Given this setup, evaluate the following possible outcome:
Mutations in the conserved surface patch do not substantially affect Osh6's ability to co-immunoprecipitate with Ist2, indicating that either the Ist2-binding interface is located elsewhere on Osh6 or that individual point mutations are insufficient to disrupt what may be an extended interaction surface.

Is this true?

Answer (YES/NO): NO